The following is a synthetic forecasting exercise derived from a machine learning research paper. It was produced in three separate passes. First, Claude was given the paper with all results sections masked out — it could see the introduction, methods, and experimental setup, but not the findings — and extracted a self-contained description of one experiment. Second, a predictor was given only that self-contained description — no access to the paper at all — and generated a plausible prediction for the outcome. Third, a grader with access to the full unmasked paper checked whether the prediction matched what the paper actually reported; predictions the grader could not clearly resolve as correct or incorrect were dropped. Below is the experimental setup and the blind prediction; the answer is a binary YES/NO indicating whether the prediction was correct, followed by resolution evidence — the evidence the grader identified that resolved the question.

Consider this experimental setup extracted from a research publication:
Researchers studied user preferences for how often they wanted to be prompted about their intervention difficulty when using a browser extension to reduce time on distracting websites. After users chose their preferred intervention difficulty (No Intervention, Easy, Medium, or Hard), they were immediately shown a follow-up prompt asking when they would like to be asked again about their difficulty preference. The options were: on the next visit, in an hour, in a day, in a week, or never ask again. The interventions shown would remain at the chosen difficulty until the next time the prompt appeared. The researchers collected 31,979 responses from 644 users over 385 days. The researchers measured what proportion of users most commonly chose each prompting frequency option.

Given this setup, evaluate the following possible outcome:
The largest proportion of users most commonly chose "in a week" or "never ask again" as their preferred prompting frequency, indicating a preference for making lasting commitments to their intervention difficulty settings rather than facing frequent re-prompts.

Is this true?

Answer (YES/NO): NO